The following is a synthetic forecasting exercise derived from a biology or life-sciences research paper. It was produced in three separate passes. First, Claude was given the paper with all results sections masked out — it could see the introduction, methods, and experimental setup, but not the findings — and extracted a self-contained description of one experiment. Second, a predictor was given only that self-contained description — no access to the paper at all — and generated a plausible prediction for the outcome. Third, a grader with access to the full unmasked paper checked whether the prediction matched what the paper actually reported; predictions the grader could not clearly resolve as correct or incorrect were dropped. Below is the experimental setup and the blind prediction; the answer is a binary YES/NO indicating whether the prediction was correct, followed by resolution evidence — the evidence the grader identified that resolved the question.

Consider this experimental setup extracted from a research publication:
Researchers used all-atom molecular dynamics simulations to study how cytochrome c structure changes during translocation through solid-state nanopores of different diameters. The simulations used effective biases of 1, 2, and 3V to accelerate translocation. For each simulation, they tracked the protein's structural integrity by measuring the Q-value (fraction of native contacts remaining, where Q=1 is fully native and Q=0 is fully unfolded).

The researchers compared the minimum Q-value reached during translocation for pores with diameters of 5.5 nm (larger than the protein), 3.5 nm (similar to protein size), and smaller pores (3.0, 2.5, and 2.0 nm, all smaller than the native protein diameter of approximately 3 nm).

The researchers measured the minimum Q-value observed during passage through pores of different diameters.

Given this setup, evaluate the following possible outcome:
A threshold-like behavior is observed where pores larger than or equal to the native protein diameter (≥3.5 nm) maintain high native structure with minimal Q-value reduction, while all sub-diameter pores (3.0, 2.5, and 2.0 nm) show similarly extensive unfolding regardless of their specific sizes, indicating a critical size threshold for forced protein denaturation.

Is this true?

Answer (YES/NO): NO